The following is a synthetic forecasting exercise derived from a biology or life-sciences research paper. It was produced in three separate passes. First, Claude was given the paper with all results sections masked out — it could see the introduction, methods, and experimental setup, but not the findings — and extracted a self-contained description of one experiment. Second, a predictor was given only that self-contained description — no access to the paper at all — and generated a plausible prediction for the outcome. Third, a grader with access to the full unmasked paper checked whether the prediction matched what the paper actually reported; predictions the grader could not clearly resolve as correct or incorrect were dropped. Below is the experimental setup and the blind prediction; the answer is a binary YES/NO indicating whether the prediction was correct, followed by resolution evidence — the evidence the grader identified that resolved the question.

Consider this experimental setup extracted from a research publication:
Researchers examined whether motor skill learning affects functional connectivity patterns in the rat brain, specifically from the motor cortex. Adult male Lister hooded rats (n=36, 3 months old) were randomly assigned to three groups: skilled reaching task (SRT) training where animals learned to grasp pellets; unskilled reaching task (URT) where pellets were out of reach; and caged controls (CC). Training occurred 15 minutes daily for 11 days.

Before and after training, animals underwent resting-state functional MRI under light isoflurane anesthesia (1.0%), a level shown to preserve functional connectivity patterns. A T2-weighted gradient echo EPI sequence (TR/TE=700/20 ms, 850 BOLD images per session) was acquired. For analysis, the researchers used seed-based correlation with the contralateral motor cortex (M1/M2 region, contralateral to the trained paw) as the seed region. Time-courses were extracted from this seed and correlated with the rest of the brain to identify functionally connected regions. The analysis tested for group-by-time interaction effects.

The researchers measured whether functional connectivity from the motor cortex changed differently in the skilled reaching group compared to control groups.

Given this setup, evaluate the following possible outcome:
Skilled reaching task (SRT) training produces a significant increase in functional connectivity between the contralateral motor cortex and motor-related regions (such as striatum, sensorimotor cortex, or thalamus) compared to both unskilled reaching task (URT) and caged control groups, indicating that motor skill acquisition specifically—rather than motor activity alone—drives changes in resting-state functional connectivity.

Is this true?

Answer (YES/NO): NO